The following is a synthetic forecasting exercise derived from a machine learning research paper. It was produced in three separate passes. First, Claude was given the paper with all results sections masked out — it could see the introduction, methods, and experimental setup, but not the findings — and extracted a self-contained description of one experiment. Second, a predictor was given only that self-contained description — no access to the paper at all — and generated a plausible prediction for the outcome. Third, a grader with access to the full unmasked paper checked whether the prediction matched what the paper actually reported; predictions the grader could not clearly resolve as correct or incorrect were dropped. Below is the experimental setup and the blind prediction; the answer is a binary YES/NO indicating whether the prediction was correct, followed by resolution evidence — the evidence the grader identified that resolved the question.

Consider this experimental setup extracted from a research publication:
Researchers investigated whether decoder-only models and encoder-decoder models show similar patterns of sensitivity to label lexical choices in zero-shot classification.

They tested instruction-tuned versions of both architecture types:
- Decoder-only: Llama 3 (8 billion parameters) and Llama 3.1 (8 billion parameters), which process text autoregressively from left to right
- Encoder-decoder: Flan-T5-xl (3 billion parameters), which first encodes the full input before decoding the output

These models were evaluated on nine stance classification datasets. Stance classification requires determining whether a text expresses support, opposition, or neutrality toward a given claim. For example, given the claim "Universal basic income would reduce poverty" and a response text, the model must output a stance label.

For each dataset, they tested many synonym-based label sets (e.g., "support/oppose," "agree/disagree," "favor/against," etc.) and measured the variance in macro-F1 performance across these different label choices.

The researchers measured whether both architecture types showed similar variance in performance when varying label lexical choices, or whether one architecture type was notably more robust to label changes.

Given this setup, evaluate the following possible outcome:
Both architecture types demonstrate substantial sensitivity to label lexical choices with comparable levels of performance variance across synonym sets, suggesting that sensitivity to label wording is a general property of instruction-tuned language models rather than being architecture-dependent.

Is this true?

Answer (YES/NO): YES